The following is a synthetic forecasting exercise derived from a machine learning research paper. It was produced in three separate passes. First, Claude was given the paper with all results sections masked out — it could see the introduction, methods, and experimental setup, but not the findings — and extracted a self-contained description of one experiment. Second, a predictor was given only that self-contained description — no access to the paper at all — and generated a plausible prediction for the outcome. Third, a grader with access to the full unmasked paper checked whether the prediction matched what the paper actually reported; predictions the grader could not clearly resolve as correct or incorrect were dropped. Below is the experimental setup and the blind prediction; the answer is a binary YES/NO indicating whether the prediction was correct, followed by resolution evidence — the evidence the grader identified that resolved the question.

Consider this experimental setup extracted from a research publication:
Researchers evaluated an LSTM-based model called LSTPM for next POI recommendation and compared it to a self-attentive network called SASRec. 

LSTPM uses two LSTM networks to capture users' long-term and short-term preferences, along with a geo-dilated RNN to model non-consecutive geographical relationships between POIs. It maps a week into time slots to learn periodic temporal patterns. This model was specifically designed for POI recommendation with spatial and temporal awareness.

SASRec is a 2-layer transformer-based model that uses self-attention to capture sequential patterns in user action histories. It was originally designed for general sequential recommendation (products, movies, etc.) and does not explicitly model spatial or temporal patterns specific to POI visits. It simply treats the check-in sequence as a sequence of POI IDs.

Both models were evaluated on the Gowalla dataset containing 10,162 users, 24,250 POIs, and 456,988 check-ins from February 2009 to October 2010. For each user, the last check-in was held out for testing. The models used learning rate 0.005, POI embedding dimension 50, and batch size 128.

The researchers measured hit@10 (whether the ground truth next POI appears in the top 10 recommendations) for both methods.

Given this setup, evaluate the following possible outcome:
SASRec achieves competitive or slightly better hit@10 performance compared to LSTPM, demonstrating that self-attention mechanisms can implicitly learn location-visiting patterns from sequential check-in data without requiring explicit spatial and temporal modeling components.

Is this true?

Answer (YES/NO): NO